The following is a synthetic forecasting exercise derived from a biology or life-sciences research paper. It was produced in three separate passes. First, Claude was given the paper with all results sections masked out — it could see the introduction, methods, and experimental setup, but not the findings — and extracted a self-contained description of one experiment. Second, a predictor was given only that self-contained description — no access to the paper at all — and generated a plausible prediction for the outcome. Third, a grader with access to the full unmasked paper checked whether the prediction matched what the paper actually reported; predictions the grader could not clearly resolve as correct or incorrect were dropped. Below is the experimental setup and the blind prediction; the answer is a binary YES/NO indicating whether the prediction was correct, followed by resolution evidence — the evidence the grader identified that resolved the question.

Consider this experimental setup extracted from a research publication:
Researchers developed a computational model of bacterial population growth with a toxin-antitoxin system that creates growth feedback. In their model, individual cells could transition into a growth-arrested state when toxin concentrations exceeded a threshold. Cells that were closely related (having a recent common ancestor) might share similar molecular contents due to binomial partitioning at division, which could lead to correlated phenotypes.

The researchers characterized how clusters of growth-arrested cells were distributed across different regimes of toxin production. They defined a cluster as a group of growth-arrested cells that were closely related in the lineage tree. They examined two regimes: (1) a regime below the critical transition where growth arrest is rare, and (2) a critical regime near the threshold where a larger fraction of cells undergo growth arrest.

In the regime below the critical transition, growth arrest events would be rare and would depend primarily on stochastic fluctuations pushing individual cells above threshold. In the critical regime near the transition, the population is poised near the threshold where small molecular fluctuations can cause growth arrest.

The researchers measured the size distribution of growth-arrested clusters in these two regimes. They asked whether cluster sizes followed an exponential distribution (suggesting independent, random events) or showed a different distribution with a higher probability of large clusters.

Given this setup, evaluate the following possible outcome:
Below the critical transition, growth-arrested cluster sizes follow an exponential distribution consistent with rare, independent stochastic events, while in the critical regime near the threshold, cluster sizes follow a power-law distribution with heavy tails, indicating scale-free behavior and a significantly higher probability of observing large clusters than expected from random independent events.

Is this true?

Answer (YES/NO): NO